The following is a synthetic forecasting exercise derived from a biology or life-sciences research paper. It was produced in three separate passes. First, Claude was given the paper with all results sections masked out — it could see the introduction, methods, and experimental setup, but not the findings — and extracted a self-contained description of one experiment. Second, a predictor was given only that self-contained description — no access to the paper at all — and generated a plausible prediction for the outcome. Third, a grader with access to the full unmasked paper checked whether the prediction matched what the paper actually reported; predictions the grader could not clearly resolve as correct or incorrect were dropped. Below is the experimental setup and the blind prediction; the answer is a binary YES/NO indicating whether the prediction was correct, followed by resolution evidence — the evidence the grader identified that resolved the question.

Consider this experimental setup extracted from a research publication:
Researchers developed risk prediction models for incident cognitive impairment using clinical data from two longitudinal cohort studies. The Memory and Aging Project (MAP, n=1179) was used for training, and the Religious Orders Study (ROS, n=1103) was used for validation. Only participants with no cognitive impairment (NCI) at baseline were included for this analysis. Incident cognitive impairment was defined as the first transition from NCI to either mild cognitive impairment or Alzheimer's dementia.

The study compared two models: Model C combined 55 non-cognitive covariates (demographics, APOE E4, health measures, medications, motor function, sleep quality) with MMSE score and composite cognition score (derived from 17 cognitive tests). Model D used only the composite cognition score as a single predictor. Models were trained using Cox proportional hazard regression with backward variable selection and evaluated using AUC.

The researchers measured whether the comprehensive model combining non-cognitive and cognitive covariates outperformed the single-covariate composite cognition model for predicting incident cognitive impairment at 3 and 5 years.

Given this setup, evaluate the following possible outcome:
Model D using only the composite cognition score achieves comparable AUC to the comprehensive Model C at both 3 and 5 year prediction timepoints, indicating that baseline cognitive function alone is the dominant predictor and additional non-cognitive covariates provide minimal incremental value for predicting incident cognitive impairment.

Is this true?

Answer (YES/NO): NO